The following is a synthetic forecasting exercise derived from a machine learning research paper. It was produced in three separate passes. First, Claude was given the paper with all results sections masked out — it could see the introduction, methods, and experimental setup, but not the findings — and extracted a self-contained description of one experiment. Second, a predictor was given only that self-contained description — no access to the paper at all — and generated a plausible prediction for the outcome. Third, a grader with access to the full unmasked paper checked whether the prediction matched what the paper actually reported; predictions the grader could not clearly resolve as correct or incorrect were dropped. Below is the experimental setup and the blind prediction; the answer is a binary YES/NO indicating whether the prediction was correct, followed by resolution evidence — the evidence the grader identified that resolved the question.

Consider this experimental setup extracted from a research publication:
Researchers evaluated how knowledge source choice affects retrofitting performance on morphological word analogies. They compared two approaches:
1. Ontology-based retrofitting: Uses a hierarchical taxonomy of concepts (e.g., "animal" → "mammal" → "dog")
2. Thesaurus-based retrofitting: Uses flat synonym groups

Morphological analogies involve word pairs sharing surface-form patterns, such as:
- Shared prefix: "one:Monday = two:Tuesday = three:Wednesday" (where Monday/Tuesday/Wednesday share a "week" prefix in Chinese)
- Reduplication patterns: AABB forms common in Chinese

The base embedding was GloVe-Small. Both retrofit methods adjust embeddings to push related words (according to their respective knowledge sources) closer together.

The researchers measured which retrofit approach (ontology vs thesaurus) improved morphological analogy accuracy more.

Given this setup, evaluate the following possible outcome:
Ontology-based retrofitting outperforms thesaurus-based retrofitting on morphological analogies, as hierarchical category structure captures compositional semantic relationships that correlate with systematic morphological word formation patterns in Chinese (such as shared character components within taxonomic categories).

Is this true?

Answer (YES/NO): NO